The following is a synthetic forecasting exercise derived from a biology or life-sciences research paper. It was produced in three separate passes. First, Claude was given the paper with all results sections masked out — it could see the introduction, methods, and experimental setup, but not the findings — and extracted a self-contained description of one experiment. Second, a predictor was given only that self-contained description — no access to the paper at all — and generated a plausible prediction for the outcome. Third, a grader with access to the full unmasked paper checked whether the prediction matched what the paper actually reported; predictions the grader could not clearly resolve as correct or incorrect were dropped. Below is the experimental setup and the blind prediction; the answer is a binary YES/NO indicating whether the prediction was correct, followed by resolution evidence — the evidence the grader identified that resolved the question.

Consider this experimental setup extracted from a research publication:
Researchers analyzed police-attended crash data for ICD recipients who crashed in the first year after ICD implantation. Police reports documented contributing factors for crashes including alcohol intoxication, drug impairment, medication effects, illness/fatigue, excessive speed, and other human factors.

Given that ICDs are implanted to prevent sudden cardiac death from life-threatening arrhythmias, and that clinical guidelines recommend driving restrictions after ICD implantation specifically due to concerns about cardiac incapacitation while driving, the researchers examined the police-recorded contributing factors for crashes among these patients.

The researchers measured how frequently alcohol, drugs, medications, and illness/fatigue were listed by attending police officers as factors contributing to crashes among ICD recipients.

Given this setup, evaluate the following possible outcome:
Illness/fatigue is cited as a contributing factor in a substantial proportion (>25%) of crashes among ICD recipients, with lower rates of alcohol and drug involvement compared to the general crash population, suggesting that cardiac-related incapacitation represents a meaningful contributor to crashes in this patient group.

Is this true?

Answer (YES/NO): NO